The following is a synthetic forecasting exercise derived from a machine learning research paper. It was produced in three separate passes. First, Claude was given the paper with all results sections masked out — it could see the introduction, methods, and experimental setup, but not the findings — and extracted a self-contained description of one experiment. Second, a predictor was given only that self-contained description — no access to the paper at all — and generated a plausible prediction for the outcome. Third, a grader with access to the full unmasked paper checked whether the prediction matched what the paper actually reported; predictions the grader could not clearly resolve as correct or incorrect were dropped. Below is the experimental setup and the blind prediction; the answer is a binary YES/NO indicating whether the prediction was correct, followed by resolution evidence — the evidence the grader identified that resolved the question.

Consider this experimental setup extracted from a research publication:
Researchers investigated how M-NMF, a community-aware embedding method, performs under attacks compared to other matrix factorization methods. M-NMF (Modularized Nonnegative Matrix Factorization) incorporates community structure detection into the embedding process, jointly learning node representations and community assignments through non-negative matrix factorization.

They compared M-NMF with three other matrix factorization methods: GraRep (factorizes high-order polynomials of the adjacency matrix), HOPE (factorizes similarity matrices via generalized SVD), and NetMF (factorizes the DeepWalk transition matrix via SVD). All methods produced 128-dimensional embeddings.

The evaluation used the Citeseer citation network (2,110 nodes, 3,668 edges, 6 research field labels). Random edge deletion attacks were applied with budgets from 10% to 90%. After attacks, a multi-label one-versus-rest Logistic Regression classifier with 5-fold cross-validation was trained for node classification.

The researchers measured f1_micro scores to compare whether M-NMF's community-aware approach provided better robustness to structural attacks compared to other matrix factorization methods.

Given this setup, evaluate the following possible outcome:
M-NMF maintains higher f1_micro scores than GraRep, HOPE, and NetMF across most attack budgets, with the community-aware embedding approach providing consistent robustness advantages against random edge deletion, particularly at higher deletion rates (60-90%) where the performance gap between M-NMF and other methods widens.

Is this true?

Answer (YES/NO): NO